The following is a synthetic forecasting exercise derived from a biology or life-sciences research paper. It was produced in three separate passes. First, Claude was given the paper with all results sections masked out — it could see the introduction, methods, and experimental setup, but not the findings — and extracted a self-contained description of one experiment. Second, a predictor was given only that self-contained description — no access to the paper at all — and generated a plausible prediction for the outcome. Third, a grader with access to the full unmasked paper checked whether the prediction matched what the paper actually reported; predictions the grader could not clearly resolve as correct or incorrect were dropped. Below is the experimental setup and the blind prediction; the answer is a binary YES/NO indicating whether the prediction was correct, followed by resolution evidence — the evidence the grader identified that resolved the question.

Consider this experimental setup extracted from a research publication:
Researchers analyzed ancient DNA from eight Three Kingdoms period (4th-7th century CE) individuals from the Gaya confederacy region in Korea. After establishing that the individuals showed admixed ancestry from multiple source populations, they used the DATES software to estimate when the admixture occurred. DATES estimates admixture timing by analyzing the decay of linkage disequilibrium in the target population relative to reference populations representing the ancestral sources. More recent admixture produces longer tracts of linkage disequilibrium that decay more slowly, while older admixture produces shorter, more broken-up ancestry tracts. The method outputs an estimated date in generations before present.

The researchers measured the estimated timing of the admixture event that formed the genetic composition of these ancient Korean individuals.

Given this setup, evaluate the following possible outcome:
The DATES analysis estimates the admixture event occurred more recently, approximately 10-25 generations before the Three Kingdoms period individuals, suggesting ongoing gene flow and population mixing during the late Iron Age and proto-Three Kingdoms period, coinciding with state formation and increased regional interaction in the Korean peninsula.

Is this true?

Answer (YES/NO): NO